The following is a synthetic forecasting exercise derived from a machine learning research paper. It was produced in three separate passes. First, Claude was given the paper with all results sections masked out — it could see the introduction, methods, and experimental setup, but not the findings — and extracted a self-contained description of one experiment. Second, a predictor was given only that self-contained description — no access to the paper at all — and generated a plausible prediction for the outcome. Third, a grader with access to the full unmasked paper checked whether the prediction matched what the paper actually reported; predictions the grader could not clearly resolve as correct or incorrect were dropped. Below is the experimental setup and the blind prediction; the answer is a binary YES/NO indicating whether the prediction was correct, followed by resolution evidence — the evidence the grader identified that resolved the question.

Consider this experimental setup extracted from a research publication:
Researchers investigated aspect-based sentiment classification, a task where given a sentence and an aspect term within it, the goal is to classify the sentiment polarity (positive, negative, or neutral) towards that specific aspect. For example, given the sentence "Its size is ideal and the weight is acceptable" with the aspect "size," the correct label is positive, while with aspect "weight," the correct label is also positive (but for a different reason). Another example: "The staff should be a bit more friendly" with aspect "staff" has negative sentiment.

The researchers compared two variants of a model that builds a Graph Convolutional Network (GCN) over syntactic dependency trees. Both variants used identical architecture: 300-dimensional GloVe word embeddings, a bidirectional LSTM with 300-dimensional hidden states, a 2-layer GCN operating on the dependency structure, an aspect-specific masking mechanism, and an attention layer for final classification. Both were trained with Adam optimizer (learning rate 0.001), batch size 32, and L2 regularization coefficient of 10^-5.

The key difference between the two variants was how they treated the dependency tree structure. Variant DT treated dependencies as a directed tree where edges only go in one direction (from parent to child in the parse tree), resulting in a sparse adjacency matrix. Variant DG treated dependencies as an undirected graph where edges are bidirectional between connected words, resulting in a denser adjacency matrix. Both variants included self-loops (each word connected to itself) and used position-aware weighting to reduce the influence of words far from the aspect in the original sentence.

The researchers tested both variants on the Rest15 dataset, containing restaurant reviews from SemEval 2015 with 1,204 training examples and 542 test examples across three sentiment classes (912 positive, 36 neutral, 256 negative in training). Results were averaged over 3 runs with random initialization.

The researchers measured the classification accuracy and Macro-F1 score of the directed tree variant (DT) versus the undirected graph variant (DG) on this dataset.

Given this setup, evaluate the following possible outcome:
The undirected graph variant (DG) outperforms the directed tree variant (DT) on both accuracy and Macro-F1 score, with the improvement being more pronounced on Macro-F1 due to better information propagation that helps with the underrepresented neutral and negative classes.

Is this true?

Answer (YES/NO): YES